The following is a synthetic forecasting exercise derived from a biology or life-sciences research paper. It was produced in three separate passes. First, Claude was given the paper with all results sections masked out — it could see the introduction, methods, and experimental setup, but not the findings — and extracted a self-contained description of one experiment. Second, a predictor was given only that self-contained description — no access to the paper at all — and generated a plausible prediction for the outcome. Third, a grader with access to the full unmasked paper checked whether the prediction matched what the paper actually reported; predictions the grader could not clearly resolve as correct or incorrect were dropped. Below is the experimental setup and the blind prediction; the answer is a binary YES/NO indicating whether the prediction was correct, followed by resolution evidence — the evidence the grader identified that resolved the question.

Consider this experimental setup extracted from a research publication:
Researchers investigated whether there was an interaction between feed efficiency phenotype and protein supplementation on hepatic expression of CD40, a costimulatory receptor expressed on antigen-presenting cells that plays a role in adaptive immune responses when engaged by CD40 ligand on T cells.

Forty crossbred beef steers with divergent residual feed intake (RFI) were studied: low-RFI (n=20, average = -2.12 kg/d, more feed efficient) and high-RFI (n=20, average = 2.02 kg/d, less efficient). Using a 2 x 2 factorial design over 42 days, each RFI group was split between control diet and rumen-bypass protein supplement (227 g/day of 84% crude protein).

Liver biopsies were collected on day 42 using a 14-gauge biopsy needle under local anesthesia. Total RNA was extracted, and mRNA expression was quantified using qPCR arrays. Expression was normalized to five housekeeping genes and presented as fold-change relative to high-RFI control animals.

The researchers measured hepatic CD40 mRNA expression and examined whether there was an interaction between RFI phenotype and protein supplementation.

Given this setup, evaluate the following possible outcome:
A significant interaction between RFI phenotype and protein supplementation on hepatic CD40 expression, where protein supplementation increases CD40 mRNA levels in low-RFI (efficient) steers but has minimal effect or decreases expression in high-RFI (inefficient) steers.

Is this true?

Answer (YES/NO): NO